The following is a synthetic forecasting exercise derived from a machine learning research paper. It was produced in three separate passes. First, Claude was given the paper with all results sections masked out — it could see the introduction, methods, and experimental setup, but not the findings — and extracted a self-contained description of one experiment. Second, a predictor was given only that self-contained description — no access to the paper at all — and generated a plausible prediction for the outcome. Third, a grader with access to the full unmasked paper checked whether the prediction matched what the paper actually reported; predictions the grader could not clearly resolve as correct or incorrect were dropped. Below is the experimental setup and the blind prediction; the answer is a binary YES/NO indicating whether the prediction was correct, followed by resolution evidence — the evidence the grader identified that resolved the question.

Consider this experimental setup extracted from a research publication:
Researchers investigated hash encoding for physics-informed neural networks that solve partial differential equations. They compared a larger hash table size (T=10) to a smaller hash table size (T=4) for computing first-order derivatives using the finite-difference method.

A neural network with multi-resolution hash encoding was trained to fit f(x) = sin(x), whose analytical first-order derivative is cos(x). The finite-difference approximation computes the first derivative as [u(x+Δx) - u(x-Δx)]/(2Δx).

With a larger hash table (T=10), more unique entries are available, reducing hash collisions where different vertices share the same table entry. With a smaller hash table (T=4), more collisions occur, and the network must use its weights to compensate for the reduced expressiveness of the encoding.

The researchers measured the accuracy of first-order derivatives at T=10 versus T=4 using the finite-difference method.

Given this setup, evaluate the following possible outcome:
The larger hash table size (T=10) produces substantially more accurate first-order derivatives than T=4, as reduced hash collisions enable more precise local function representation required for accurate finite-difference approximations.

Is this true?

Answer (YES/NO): YES